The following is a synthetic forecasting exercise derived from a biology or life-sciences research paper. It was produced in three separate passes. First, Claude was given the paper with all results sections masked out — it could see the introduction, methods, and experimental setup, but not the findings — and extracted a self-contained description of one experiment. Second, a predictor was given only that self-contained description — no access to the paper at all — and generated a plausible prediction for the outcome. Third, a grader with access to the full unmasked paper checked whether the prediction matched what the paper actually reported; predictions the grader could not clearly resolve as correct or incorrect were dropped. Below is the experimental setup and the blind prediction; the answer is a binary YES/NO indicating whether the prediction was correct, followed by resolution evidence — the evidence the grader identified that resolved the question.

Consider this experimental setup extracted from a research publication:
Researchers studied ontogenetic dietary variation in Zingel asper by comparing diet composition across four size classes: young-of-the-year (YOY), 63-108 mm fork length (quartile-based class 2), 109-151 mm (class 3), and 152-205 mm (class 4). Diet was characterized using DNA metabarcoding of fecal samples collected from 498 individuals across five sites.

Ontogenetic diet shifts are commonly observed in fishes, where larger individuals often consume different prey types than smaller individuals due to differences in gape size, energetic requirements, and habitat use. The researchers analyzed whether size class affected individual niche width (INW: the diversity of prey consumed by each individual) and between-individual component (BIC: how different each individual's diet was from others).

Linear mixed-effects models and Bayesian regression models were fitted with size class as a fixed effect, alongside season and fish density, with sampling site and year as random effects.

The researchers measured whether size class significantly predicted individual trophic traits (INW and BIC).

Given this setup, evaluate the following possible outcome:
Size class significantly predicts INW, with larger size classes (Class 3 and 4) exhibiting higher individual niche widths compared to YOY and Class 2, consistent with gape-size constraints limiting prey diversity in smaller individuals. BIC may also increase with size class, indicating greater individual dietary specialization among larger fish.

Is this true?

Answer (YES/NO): NO